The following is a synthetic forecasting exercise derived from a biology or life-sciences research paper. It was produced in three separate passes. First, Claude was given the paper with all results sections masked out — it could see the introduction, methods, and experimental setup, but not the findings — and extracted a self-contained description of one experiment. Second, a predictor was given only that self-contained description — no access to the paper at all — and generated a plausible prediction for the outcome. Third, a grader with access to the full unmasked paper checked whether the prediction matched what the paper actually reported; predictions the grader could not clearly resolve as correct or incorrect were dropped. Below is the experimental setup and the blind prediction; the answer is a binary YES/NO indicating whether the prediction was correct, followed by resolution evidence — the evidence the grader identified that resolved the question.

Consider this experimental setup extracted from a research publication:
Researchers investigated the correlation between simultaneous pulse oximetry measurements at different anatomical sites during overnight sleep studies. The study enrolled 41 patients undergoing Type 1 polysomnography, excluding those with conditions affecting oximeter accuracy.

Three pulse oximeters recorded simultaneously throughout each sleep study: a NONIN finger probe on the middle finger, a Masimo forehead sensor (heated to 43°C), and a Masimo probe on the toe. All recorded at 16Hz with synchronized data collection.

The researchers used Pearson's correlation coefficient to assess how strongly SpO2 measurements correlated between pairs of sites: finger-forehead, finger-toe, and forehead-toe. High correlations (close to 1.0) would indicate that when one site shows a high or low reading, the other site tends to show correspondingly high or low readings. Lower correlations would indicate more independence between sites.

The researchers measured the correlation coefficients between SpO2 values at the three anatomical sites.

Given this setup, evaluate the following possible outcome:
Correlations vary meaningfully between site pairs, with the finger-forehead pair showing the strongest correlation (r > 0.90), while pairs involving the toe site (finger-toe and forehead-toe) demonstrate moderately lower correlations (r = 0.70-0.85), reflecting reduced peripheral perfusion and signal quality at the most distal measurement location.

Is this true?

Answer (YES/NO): NO